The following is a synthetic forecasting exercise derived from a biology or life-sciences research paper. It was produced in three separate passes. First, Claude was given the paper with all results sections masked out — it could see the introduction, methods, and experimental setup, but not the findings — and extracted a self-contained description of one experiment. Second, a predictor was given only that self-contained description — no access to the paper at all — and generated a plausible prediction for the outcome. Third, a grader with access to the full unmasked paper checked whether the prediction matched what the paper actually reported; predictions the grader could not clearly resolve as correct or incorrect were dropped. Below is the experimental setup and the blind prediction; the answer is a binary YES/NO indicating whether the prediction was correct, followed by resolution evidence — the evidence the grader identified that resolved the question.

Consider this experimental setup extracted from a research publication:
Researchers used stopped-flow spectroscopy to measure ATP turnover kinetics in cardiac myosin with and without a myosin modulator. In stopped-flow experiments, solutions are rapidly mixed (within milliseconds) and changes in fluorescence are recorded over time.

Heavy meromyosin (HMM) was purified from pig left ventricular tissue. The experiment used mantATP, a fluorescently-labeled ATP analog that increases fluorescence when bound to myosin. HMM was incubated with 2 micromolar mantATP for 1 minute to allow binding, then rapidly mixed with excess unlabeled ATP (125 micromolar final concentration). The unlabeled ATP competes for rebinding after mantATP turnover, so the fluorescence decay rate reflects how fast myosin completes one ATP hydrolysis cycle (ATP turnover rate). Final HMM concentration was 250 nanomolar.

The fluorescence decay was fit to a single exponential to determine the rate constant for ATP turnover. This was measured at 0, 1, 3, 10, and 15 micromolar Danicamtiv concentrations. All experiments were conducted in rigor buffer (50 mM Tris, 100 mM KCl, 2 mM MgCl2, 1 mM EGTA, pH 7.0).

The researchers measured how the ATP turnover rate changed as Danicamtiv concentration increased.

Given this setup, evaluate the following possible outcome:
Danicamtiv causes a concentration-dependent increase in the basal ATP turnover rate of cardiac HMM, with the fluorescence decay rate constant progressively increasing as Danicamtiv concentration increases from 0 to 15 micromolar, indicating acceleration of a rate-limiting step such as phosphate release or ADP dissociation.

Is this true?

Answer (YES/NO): NO